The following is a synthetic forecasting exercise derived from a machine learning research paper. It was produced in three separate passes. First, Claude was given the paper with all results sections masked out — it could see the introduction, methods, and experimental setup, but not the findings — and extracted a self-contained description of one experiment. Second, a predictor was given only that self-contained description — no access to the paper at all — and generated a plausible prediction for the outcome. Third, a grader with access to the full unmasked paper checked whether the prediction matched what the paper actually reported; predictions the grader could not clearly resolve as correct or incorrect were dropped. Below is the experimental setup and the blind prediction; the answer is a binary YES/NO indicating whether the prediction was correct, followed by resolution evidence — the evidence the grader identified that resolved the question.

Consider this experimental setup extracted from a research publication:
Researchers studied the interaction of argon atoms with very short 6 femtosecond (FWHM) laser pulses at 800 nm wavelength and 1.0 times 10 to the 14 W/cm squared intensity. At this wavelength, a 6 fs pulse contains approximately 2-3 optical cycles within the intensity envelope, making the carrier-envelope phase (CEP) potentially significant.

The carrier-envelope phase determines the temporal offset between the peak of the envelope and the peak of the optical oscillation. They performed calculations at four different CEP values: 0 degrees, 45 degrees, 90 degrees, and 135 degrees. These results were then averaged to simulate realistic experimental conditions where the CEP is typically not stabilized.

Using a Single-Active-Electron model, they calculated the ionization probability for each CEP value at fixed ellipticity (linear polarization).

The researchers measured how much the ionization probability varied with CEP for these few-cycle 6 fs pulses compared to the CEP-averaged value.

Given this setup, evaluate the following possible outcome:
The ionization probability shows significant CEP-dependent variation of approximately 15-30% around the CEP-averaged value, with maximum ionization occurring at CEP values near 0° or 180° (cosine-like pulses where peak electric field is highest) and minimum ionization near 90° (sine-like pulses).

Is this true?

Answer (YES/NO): NO